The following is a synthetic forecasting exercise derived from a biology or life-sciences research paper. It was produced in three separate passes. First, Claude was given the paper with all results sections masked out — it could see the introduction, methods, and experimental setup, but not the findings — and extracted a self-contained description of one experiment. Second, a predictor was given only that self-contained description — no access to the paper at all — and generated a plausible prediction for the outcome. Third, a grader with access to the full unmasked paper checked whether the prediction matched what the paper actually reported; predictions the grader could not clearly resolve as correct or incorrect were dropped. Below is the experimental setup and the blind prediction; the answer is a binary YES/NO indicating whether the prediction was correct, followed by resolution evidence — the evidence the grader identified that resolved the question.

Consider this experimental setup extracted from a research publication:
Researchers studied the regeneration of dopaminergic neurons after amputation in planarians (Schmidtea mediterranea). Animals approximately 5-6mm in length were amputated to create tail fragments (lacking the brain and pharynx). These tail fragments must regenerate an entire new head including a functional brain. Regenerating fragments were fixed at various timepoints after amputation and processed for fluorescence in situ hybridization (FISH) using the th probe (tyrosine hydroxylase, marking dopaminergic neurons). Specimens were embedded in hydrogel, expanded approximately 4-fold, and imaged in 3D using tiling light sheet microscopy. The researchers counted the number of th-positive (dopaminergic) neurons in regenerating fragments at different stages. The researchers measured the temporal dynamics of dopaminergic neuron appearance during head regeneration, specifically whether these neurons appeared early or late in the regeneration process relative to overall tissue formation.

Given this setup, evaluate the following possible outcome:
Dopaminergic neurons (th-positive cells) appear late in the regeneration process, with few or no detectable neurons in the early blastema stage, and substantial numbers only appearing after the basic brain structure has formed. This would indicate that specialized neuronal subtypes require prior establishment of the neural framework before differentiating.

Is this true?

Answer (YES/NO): YES